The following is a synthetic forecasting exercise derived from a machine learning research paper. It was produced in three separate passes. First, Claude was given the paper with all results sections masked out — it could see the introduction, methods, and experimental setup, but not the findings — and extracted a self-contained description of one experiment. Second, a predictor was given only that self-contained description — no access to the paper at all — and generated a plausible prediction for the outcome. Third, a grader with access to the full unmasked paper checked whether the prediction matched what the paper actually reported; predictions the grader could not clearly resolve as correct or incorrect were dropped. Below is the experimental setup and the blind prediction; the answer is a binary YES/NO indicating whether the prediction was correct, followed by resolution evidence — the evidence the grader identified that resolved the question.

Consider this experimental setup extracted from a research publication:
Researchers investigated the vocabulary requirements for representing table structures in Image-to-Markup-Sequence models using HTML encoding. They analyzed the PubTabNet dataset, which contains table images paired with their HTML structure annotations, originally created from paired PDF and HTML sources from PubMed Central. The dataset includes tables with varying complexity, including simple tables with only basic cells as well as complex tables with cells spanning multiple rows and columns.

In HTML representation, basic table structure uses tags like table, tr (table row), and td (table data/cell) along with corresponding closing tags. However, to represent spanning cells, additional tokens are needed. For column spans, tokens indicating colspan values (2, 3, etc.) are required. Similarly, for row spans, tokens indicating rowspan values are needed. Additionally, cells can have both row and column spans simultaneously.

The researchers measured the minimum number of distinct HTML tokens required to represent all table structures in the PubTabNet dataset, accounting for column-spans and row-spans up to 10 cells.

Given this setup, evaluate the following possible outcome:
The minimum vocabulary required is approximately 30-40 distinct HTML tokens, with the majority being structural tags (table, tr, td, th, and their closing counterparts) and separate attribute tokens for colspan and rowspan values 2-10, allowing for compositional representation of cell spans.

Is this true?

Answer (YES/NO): NO